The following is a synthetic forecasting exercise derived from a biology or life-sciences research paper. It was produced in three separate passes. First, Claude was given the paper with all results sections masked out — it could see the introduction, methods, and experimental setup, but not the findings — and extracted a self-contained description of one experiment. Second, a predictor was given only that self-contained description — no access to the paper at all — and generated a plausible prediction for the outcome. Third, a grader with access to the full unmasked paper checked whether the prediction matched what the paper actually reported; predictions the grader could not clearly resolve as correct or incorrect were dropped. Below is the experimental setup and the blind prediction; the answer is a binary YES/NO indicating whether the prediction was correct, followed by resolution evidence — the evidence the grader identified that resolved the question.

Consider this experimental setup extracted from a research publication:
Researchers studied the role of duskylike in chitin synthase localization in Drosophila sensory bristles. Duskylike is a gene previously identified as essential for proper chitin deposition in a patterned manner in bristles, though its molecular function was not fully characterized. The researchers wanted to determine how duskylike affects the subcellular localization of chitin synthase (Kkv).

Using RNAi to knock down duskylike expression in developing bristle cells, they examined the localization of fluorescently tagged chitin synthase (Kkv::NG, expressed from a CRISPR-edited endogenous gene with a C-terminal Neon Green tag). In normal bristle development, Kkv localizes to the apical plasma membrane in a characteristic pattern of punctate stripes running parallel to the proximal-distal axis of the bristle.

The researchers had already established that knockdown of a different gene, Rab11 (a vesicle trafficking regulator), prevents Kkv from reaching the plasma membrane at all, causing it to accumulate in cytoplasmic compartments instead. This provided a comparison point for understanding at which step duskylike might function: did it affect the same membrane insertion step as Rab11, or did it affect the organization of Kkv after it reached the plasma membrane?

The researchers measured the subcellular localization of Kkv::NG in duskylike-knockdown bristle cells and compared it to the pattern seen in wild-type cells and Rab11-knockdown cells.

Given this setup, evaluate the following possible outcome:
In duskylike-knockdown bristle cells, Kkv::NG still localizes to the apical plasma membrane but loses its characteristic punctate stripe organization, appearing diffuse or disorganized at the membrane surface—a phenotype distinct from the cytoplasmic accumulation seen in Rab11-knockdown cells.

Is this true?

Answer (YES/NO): YES